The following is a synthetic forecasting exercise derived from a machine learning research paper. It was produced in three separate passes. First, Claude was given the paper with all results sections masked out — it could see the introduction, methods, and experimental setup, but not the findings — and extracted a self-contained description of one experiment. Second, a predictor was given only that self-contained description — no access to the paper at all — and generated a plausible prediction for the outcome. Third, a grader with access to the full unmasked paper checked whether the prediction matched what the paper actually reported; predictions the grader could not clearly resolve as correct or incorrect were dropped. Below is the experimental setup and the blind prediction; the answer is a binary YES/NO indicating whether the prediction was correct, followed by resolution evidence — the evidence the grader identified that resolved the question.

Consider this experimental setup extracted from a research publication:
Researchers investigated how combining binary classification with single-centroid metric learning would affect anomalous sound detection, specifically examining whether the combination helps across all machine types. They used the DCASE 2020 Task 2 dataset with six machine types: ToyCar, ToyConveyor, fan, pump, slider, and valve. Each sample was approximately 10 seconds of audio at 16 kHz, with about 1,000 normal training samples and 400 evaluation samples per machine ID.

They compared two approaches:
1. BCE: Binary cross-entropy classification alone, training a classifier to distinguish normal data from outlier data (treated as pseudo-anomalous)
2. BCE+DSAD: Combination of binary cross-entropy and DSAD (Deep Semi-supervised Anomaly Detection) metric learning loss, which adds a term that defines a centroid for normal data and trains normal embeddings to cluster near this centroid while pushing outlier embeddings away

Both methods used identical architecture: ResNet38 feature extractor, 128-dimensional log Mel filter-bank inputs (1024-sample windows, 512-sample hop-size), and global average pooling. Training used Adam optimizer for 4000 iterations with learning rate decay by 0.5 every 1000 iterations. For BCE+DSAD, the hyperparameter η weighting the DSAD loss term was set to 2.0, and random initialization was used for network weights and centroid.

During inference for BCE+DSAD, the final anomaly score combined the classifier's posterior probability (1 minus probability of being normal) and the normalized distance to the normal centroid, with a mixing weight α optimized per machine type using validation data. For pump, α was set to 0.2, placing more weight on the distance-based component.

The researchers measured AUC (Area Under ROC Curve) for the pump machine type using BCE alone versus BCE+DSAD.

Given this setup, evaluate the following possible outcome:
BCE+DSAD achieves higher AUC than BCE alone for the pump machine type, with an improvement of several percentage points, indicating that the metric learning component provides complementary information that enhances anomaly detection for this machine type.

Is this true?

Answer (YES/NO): NO